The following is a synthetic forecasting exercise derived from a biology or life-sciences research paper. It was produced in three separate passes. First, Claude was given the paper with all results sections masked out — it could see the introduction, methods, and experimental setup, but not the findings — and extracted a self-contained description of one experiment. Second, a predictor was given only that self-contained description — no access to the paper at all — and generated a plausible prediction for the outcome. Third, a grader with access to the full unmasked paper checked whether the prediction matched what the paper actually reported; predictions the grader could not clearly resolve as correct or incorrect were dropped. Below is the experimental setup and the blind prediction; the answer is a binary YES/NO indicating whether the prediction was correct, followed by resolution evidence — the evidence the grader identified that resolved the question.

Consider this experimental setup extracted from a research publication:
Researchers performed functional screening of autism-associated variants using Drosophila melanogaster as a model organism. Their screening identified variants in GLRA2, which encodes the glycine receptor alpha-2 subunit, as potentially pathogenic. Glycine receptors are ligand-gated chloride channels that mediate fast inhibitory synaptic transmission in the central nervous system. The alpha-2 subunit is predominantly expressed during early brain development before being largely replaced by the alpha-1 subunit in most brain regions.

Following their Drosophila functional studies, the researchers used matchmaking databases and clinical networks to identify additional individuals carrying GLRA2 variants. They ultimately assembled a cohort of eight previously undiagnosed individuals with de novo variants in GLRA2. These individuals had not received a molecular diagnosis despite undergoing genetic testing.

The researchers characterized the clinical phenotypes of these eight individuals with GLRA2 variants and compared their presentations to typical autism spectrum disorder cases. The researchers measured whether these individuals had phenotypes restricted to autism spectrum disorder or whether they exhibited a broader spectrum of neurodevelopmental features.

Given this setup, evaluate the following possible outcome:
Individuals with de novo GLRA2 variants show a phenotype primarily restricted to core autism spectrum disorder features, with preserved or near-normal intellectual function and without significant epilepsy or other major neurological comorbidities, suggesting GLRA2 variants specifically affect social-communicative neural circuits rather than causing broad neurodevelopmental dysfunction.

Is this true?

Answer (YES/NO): NO